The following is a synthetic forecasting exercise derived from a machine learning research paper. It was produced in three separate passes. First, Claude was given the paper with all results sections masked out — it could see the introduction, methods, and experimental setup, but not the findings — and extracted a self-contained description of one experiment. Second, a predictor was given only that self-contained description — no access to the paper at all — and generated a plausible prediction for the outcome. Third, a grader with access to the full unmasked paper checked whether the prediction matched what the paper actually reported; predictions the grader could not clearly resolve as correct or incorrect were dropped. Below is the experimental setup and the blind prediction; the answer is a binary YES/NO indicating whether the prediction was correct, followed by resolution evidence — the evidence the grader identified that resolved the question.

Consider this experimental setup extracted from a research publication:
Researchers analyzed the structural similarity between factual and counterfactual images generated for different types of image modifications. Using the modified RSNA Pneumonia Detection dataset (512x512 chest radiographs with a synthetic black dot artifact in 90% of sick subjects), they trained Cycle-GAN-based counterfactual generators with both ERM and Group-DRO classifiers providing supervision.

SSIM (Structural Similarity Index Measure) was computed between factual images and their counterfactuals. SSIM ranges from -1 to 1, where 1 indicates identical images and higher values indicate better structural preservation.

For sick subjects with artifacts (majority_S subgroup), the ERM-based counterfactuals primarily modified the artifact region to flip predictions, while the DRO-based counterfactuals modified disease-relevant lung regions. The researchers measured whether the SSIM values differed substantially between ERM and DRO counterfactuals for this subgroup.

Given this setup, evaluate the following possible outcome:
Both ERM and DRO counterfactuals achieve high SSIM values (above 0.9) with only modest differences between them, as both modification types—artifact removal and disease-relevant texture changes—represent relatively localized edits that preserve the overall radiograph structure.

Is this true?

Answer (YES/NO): YES